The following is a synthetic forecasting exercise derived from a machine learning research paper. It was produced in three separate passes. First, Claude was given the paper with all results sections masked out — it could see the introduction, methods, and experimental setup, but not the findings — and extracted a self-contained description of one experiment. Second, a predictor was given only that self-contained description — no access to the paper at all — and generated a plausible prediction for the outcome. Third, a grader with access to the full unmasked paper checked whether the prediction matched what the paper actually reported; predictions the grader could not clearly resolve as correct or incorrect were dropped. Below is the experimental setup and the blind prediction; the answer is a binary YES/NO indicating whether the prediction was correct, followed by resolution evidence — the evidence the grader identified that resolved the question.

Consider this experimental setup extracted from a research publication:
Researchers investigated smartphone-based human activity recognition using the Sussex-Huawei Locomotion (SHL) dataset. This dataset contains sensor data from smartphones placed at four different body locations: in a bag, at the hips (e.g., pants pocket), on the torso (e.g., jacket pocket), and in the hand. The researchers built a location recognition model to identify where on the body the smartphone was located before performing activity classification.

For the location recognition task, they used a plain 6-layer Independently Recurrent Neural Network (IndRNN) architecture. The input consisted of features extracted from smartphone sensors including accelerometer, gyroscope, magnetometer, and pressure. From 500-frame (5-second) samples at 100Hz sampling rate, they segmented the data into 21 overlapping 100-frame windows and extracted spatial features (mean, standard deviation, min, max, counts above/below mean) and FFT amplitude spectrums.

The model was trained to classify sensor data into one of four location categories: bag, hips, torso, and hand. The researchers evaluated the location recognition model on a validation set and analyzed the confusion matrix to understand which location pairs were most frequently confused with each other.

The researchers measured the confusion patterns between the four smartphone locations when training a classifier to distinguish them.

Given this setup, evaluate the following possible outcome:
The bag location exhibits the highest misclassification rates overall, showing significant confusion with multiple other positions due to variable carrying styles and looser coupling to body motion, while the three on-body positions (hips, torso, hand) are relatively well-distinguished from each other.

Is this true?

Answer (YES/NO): NO